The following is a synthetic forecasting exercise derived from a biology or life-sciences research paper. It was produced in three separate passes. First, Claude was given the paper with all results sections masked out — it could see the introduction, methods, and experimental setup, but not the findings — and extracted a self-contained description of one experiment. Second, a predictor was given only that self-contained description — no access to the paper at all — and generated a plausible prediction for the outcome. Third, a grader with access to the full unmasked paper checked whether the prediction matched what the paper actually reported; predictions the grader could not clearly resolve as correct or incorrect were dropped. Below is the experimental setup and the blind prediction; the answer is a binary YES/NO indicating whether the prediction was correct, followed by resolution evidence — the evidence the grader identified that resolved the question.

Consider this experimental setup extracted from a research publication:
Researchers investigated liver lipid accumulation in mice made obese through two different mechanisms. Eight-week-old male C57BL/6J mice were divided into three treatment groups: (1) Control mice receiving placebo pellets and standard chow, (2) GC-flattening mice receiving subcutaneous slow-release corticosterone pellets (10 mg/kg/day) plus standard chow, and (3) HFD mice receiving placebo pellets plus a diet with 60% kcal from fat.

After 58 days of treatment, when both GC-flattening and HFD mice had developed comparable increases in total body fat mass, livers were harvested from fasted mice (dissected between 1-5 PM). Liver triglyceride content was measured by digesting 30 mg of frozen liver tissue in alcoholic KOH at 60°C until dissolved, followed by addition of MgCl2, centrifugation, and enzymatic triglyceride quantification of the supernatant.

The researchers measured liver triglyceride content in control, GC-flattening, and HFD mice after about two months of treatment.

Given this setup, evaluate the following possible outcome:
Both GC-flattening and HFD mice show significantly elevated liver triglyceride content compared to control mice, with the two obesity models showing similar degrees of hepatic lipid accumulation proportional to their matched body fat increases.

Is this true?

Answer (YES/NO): NO